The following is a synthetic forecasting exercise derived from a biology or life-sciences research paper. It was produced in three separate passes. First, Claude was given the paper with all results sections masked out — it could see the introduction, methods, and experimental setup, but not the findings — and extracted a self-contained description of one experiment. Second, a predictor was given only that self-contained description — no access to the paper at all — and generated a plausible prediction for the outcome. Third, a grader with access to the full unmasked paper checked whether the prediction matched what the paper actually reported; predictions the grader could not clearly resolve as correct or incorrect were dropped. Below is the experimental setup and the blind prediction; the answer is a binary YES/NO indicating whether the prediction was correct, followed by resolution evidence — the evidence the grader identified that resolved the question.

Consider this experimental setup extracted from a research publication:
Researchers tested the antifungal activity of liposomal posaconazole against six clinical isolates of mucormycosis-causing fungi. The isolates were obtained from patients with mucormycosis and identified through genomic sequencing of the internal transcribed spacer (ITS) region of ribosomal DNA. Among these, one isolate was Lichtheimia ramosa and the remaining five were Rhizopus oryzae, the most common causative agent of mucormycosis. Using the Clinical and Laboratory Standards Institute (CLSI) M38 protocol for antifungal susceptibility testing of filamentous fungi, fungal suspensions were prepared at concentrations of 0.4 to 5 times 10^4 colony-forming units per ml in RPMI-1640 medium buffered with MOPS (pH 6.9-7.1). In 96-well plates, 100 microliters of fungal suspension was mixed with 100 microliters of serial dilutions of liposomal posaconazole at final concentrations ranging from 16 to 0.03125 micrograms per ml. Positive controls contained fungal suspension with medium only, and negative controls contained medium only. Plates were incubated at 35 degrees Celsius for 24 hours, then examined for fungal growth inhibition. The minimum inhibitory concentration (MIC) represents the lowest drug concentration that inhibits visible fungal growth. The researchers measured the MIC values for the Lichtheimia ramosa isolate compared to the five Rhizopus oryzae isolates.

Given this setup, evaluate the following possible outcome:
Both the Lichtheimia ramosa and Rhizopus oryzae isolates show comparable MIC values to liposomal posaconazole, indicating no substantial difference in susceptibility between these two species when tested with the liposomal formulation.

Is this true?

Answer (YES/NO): NO